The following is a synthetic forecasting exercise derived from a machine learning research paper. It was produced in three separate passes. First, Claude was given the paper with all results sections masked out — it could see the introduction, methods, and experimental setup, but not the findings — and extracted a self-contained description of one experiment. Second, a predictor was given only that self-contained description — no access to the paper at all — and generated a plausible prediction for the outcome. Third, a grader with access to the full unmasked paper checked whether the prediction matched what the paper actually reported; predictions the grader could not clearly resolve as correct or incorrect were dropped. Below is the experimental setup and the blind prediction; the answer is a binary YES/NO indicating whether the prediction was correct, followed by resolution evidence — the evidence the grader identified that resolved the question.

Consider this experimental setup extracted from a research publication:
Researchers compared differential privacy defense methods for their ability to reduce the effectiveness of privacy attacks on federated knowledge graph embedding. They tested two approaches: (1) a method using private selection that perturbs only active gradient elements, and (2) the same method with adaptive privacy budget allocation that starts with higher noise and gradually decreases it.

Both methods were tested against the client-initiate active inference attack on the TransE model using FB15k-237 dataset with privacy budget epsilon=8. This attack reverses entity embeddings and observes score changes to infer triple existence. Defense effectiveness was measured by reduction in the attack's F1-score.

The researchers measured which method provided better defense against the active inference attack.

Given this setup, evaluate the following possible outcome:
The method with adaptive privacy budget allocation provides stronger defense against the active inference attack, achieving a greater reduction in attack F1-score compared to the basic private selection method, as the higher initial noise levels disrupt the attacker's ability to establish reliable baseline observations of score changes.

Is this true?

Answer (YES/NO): YES